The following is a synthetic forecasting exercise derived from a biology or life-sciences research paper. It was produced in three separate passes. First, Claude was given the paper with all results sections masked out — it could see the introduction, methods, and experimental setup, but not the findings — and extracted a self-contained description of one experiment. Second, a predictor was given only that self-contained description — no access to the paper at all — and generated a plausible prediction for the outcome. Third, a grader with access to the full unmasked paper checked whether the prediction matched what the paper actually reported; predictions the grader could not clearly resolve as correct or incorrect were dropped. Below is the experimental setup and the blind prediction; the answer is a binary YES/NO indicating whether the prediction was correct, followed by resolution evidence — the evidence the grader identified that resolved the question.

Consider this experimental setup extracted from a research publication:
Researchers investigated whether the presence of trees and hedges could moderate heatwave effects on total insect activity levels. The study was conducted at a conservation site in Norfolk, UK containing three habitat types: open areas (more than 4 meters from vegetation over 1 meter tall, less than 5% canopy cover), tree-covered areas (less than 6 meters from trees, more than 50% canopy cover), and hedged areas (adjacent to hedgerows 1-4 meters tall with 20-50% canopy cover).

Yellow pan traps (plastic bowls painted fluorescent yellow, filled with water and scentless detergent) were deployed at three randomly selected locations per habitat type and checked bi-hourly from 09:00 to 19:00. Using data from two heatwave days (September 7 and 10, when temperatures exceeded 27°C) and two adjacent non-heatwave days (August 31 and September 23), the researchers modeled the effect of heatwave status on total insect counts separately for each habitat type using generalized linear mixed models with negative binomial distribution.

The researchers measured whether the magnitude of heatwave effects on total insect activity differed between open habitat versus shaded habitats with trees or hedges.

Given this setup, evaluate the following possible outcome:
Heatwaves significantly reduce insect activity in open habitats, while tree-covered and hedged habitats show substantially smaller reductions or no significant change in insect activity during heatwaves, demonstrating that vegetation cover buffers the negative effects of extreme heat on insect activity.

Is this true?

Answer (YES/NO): YES